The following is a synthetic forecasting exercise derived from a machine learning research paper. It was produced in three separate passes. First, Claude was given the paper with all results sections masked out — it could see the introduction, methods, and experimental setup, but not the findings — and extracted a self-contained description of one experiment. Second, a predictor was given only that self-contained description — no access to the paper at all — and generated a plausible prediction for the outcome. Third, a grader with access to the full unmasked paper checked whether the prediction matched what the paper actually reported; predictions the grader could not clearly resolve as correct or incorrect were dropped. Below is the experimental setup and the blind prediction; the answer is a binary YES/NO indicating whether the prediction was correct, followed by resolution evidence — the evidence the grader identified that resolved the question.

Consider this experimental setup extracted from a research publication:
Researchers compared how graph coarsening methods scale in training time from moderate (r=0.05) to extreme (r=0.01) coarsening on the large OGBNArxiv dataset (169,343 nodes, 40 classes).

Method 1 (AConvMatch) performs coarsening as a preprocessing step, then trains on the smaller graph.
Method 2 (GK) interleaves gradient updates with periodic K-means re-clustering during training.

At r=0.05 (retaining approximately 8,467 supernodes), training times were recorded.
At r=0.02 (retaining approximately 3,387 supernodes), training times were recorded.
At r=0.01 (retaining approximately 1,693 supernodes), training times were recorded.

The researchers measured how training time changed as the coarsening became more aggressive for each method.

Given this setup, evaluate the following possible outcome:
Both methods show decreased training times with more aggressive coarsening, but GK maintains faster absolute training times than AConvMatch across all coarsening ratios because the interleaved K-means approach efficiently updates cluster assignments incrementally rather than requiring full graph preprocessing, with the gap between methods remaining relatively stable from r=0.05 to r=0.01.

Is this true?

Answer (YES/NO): NO